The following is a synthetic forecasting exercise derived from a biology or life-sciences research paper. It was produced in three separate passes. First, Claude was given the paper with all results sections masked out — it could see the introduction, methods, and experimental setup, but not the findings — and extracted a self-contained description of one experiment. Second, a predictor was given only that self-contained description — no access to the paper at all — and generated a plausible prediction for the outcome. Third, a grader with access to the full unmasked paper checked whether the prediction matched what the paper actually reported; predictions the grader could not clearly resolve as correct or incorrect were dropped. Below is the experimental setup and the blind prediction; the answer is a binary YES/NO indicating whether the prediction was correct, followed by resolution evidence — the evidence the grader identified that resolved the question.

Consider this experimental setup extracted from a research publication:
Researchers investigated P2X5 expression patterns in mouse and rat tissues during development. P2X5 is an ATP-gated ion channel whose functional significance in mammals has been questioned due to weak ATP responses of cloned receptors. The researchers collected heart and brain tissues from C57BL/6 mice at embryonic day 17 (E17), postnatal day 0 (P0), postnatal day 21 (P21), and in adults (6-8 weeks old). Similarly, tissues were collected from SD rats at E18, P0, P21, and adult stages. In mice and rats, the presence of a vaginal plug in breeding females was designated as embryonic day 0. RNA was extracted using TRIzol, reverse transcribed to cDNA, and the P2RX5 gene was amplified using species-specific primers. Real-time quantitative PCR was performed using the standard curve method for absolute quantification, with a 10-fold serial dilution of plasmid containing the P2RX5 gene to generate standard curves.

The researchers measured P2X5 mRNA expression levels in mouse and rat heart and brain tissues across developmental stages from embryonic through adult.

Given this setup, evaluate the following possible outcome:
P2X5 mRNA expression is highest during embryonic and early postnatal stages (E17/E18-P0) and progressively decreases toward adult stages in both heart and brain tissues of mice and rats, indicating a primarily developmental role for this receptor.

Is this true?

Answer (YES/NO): NO